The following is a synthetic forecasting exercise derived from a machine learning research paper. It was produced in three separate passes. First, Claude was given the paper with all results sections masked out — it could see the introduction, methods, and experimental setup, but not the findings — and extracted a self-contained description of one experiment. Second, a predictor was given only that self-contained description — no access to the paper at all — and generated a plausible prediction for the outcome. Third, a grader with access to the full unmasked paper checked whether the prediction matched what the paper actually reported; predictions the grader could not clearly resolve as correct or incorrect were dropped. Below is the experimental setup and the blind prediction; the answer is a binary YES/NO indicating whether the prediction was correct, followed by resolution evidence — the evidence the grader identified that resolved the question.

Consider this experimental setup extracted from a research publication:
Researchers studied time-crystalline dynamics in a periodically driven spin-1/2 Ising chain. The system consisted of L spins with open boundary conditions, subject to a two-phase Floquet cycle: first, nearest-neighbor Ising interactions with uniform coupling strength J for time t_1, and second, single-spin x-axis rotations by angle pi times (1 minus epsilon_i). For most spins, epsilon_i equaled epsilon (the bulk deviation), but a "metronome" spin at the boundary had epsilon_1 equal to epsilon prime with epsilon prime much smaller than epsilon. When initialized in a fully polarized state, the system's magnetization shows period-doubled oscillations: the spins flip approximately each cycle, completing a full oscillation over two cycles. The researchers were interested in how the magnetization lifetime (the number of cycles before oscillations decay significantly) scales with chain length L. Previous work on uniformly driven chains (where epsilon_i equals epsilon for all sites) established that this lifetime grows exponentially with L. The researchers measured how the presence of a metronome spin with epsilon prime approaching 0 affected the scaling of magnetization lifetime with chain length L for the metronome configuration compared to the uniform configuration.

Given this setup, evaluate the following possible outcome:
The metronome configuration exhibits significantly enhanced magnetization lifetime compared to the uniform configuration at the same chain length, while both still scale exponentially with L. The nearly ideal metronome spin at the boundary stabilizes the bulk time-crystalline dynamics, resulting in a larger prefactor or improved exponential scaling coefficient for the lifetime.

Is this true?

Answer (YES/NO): YES